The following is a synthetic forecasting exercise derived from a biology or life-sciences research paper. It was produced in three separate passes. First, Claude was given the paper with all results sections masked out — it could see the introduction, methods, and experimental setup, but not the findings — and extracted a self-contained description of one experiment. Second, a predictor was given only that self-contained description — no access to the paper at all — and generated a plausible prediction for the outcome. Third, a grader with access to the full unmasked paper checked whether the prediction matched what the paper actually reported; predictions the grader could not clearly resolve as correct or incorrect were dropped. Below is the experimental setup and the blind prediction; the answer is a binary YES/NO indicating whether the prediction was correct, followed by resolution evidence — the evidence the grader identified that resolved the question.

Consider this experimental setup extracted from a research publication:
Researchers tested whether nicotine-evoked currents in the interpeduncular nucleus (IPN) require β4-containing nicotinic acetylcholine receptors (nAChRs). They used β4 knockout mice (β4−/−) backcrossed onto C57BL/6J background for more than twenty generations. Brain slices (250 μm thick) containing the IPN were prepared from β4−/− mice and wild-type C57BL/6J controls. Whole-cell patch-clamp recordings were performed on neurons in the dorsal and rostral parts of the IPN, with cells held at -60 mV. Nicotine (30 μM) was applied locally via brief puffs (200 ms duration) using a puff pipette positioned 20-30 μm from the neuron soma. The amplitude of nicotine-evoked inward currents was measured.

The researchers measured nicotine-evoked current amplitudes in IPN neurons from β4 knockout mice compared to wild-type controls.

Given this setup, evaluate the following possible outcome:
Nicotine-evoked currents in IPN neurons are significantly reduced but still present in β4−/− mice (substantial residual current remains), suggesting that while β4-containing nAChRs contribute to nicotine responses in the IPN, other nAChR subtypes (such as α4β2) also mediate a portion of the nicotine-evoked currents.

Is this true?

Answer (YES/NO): NO